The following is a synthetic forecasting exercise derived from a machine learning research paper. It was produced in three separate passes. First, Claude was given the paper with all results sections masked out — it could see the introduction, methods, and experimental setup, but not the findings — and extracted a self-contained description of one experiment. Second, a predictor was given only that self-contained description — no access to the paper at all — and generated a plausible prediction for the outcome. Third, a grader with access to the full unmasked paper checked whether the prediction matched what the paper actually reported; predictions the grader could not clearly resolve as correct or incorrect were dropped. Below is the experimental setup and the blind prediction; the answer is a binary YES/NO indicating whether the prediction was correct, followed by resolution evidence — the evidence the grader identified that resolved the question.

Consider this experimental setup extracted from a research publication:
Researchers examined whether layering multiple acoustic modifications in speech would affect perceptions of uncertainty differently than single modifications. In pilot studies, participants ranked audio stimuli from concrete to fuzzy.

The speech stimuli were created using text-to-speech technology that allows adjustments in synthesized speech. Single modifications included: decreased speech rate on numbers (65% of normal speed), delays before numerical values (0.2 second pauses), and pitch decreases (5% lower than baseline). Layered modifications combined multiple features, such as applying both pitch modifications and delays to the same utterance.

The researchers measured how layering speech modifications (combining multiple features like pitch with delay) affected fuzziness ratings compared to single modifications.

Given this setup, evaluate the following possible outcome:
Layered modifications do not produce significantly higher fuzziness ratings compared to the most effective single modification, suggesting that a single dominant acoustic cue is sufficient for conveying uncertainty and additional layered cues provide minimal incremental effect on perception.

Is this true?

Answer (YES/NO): NO